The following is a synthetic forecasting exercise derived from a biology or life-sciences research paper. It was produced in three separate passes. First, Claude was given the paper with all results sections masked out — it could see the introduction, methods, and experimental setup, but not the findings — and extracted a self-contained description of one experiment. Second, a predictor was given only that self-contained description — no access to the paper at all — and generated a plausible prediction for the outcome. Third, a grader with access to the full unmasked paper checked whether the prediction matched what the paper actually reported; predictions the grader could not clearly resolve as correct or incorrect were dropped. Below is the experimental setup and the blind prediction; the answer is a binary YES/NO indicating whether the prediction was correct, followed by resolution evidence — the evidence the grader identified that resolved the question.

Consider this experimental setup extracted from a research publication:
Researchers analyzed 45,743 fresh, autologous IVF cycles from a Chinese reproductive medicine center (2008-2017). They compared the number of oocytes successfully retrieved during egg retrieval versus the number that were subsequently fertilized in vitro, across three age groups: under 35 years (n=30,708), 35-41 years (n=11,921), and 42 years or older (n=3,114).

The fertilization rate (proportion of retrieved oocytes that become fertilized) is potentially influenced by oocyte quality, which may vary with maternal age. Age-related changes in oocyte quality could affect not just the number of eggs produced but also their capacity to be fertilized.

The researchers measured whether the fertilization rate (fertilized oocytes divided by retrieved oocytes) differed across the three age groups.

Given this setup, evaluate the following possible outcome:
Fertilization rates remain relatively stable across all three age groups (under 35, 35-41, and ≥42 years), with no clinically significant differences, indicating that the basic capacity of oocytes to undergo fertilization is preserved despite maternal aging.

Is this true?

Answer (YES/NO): YES